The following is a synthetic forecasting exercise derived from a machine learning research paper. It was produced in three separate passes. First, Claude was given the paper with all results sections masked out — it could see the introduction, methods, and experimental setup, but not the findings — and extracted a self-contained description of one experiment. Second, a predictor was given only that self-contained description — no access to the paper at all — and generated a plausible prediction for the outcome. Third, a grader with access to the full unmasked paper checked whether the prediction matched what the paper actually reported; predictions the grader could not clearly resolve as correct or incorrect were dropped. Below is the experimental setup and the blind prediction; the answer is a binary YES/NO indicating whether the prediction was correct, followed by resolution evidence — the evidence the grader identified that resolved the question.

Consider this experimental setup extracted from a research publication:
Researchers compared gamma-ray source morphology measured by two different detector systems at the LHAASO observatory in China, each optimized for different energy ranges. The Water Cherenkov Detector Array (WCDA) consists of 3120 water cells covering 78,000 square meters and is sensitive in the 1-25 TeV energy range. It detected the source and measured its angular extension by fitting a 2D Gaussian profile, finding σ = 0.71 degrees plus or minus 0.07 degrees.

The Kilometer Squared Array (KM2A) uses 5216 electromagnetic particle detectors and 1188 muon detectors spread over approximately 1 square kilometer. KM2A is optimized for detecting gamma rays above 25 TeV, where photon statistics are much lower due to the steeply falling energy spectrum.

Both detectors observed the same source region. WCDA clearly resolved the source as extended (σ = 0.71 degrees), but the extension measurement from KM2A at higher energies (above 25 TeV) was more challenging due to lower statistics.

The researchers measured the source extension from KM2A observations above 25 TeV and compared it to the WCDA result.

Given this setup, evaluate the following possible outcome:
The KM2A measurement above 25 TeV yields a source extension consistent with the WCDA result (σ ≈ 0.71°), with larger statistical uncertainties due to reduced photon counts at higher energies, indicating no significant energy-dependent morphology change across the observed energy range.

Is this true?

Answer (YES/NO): NO